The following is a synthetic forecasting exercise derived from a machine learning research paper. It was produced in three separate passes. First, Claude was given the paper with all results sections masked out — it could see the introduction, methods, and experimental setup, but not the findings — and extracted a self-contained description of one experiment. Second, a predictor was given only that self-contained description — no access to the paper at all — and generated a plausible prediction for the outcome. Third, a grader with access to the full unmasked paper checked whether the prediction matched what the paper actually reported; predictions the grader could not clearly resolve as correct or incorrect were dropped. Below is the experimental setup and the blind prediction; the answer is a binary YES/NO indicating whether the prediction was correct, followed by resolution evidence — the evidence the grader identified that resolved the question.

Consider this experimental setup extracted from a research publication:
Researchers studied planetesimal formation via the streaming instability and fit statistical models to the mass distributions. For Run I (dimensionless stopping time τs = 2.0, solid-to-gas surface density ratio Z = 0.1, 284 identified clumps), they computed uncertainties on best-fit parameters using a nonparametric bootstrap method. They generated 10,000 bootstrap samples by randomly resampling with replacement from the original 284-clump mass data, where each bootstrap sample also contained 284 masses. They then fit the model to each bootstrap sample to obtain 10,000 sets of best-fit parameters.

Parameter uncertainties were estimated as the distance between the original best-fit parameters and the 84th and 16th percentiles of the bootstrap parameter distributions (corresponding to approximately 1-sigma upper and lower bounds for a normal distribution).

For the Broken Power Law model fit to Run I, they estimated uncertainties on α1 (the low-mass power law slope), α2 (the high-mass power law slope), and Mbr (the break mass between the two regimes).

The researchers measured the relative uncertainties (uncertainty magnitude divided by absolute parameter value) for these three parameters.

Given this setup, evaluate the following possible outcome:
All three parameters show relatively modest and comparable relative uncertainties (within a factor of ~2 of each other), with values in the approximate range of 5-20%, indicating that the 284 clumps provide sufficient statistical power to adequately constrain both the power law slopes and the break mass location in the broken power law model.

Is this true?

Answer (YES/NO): NO